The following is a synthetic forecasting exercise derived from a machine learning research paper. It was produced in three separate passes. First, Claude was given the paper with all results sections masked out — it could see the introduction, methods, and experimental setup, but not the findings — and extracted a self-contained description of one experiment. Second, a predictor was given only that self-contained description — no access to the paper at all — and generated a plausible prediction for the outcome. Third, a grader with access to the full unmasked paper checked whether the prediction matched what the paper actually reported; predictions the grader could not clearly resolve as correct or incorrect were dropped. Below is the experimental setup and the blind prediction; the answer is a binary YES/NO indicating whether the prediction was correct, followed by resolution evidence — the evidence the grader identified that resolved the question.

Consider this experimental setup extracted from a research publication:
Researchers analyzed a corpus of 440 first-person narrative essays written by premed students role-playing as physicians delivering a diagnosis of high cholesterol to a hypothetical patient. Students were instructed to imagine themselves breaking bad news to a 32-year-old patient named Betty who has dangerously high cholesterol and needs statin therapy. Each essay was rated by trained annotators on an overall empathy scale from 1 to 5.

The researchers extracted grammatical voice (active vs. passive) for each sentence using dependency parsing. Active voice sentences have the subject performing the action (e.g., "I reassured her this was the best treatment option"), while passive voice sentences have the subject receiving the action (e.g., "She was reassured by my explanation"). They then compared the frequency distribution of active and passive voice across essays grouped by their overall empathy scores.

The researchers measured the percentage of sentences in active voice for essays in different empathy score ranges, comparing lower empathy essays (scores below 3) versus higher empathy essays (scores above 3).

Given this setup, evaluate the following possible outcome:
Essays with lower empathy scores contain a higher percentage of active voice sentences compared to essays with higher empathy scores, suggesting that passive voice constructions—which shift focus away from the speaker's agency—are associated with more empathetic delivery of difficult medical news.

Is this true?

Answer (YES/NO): NO